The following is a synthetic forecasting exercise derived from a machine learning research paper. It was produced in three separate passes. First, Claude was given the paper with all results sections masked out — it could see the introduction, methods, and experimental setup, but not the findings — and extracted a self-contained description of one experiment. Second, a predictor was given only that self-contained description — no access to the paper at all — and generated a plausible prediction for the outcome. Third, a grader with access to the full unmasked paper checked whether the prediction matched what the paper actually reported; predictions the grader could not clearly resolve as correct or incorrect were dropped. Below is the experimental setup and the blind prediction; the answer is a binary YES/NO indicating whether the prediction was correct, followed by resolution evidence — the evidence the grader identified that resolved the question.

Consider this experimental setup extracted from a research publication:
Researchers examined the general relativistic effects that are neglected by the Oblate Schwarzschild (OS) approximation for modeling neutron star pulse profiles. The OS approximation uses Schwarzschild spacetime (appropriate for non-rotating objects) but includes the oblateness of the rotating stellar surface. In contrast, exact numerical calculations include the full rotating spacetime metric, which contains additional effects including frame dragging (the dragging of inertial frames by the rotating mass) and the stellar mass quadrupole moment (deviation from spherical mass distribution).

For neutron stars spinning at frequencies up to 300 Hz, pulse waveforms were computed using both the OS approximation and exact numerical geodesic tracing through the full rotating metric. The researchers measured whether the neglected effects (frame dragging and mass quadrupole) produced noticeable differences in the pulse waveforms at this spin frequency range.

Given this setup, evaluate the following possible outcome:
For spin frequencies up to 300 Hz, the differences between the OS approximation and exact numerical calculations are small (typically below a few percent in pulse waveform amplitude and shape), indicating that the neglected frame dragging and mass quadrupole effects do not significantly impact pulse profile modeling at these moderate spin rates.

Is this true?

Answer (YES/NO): YES